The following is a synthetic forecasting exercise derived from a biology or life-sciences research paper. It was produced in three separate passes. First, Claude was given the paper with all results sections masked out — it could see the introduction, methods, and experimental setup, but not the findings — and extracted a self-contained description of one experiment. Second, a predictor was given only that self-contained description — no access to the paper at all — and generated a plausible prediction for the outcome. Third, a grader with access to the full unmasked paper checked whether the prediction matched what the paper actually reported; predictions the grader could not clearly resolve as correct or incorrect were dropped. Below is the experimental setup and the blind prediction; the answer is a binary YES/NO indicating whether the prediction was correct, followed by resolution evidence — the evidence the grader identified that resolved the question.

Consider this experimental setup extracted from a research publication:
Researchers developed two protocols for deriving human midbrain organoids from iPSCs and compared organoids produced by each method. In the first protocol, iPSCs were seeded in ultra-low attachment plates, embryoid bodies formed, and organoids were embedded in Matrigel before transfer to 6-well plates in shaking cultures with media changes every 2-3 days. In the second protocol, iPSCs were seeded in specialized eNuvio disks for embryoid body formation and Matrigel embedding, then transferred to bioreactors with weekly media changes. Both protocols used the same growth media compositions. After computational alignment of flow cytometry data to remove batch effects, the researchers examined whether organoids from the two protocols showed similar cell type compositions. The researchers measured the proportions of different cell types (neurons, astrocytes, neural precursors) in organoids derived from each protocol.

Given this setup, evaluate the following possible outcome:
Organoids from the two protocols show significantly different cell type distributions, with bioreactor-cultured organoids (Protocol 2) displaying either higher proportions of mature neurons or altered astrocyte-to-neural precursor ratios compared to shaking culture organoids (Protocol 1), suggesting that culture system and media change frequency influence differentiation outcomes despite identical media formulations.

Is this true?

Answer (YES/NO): YES